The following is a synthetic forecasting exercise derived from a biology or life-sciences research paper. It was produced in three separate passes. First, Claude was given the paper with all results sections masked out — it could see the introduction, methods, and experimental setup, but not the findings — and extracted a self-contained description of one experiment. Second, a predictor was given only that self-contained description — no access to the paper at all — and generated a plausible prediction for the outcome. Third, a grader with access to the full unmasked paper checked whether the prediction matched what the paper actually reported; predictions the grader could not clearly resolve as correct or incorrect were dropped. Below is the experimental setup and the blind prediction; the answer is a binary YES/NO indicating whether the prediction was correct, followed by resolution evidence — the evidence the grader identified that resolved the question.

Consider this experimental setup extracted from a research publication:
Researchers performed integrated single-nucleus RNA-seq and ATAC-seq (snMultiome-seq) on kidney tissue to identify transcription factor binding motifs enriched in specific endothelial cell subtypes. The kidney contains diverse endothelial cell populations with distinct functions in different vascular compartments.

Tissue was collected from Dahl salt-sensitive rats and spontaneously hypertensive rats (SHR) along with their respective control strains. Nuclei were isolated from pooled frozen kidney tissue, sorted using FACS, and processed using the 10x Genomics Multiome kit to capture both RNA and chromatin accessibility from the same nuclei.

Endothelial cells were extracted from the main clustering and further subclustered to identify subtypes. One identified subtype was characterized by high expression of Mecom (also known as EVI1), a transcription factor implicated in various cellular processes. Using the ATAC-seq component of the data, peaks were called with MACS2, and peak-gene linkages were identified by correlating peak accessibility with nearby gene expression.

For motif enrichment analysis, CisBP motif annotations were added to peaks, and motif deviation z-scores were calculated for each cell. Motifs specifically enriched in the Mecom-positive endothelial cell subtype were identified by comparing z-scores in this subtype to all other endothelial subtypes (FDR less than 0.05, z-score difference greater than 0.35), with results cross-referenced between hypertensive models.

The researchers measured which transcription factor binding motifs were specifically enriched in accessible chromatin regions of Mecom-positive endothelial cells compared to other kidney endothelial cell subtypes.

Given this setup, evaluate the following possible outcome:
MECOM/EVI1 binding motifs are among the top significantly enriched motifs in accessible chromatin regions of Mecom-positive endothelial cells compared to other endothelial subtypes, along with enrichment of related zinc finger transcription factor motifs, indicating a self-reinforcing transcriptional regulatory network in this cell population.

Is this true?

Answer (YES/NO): NO